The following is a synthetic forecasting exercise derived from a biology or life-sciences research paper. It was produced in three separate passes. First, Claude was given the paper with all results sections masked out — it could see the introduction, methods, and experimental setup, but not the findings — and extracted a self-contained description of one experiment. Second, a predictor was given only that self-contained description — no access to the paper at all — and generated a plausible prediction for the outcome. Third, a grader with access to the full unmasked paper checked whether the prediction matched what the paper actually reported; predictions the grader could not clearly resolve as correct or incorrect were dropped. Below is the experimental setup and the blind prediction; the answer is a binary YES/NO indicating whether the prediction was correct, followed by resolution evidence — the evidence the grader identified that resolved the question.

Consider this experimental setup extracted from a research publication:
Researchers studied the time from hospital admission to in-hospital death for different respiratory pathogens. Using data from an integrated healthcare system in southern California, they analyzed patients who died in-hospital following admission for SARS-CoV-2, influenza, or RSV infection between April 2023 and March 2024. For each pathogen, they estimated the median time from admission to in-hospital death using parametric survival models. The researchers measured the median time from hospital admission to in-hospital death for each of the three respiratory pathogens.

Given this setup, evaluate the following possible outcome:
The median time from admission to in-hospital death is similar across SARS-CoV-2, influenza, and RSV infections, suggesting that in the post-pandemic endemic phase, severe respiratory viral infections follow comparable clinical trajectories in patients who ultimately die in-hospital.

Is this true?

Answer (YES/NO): NO